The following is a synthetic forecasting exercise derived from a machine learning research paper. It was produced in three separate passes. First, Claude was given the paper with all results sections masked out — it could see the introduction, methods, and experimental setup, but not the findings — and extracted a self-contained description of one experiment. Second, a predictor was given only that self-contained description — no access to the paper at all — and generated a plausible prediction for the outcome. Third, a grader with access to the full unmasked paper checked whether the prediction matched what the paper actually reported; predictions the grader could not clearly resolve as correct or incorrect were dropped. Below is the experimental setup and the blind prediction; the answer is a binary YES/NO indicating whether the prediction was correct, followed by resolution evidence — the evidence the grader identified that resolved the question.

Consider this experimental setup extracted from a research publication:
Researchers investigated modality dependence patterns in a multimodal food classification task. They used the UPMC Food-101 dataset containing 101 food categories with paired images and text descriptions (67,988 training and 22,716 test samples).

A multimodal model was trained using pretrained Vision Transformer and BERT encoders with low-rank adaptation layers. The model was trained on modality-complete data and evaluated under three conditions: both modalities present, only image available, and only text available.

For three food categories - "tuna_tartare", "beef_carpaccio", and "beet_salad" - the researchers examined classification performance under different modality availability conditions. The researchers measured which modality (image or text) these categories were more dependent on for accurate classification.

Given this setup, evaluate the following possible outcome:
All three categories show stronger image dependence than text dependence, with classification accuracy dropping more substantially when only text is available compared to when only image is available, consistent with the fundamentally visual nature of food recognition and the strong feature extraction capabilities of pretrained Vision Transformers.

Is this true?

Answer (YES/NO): YES